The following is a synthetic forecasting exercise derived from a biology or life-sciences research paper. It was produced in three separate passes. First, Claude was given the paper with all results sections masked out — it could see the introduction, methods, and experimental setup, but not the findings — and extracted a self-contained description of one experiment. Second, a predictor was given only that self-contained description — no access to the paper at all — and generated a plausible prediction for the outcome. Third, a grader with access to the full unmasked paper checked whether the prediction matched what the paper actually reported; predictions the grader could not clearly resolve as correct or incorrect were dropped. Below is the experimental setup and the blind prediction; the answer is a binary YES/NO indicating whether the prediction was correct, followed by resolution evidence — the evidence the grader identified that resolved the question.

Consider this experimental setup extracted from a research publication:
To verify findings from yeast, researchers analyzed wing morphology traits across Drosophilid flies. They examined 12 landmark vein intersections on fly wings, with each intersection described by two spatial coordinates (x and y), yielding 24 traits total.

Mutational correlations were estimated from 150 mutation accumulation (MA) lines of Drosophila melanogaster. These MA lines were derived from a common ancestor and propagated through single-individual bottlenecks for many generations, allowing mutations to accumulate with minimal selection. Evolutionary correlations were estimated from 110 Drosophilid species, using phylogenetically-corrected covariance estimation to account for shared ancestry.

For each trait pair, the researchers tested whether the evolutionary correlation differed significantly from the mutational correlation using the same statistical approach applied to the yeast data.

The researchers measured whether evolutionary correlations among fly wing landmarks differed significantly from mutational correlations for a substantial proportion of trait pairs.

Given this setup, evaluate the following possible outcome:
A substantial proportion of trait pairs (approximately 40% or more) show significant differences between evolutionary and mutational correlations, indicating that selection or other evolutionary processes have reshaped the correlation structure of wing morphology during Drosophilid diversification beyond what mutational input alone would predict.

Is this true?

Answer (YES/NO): YES